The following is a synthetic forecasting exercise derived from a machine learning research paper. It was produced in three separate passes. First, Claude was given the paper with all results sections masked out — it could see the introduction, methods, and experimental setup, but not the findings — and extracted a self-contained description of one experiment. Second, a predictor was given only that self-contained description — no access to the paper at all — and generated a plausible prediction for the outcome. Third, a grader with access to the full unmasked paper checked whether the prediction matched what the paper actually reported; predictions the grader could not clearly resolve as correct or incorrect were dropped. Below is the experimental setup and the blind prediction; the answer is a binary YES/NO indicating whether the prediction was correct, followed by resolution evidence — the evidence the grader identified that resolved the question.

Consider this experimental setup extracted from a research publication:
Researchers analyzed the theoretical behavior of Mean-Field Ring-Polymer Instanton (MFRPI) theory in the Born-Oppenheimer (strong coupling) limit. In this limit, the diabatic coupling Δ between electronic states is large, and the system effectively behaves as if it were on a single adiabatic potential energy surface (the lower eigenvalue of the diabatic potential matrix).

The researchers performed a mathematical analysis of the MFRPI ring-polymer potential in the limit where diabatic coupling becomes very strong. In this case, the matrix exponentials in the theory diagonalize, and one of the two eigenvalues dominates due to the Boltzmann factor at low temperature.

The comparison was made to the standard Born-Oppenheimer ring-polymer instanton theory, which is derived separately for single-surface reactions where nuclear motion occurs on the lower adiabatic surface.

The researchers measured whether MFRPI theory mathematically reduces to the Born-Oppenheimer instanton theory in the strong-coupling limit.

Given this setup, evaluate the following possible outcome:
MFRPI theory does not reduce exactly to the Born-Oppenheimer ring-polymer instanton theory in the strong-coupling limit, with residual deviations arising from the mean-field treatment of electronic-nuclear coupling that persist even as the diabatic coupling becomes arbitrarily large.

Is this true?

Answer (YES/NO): NO